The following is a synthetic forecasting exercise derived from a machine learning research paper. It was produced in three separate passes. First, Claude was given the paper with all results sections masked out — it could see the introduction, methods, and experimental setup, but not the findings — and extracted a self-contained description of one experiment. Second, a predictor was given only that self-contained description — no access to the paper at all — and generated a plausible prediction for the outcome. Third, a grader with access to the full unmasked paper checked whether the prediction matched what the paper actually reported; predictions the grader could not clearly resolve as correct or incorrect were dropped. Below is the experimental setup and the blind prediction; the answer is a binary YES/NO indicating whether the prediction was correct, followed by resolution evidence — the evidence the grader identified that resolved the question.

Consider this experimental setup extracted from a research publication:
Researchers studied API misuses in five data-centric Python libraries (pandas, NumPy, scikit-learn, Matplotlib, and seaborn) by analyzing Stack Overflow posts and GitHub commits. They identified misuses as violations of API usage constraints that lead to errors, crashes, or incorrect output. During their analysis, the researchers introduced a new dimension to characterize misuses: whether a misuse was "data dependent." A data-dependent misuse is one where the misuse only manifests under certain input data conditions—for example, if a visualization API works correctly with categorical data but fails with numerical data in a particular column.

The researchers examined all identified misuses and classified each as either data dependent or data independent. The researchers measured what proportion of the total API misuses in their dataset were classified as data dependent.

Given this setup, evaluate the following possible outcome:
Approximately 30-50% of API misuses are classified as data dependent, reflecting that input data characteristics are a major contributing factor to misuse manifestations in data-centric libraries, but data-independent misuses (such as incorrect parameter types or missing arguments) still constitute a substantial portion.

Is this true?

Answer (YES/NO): NO